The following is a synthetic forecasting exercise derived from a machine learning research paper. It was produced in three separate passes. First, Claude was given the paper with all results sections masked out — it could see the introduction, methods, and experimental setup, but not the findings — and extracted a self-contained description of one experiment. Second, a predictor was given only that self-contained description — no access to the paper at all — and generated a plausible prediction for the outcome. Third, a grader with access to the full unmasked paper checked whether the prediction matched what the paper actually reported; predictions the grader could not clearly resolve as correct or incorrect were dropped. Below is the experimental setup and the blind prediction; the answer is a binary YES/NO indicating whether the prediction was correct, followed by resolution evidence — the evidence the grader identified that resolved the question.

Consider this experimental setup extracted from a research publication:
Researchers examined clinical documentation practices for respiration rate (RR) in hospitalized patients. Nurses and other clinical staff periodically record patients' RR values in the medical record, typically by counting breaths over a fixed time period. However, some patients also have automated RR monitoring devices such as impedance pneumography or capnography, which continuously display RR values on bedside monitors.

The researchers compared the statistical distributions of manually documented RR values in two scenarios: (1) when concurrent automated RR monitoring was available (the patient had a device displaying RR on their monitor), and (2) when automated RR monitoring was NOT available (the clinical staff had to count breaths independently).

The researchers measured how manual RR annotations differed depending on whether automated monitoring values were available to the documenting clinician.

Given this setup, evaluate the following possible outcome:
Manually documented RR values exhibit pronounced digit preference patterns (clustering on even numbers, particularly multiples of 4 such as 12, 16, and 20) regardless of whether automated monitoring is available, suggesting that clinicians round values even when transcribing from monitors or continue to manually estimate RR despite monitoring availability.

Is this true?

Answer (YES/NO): NO